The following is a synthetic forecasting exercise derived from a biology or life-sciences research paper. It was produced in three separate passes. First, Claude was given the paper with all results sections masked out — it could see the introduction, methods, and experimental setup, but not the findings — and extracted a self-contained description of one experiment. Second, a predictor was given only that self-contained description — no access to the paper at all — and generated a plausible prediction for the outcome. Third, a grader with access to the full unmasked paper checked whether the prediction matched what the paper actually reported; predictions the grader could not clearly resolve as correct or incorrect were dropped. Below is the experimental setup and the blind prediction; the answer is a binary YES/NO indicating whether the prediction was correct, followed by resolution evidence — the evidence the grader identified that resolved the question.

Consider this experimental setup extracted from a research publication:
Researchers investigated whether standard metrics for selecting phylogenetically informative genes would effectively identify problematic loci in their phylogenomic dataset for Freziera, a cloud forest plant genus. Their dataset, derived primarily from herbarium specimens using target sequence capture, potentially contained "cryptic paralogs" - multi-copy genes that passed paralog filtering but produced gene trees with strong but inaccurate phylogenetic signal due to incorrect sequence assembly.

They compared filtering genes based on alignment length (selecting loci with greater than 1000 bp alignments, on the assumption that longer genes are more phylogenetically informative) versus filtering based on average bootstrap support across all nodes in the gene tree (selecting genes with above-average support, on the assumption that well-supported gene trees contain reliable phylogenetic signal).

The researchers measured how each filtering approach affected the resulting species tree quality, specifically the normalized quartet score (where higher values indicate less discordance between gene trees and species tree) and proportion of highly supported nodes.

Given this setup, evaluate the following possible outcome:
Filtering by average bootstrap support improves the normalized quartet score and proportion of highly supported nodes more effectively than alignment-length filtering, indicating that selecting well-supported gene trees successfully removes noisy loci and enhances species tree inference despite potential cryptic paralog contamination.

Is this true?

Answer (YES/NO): NO